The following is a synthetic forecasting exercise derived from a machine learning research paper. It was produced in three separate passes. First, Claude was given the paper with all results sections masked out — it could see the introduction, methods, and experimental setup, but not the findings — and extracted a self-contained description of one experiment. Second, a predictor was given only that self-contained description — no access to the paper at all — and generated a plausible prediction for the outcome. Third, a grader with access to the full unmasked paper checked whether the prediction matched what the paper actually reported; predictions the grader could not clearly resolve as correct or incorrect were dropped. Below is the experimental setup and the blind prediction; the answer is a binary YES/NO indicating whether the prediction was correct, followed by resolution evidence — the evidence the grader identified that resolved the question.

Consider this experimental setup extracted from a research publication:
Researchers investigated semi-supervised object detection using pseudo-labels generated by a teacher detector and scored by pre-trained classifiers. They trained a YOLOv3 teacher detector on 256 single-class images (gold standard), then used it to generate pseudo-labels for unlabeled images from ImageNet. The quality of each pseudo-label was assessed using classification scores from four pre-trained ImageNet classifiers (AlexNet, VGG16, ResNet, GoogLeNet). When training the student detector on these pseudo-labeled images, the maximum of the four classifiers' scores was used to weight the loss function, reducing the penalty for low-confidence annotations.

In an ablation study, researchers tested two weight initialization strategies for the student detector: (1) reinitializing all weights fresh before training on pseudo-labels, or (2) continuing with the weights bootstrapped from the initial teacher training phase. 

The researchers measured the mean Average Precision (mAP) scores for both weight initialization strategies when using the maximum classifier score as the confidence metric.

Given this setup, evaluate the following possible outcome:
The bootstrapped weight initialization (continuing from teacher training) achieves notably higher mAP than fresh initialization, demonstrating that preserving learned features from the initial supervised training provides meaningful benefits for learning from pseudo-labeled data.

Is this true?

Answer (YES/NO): YES